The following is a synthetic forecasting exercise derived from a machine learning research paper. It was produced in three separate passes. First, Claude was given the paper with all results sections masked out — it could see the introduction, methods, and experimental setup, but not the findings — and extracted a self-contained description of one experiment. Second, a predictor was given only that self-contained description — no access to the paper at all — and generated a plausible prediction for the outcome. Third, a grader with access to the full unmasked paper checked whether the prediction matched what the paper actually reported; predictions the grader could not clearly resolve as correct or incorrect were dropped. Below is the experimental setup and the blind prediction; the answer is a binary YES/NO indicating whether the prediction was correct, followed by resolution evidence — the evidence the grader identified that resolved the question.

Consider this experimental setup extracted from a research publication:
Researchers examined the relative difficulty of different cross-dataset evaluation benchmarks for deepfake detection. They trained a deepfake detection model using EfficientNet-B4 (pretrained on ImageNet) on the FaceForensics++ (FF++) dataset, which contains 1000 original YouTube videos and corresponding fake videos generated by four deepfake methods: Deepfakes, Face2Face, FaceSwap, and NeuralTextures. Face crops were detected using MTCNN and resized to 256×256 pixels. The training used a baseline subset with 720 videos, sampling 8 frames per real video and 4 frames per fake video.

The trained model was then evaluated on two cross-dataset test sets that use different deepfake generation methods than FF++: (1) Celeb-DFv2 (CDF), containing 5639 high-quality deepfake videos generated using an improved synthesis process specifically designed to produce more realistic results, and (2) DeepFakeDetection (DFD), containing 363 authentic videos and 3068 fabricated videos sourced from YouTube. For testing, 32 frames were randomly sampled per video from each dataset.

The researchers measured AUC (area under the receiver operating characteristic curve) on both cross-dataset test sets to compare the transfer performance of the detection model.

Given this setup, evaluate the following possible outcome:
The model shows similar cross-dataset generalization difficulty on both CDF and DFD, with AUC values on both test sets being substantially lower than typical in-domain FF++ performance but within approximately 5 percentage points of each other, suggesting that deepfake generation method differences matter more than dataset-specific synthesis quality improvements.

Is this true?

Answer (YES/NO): NO